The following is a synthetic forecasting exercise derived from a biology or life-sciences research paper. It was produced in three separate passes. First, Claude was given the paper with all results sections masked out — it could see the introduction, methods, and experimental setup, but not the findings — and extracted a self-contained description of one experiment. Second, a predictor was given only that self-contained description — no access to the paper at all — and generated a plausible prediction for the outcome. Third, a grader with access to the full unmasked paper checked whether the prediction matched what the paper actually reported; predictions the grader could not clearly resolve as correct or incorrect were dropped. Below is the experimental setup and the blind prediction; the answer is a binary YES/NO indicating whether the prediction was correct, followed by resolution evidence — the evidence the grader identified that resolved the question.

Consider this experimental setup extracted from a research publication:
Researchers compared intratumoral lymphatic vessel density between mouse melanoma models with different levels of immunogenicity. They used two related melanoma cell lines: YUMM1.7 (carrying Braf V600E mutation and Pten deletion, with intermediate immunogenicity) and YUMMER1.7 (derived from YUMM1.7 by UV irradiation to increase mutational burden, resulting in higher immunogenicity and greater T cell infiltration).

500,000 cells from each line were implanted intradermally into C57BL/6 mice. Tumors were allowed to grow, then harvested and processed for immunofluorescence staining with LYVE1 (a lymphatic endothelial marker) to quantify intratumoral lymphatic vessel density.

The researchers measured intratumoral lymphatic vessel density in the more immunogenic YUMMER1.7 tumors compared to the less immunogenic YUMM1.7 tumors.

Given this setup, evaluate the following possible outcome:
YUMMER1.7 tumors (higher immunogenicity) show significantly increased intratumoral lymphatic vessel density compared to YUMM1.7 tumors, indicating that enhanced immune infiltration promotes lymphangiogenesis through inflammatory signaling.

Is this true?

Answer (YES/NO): NO